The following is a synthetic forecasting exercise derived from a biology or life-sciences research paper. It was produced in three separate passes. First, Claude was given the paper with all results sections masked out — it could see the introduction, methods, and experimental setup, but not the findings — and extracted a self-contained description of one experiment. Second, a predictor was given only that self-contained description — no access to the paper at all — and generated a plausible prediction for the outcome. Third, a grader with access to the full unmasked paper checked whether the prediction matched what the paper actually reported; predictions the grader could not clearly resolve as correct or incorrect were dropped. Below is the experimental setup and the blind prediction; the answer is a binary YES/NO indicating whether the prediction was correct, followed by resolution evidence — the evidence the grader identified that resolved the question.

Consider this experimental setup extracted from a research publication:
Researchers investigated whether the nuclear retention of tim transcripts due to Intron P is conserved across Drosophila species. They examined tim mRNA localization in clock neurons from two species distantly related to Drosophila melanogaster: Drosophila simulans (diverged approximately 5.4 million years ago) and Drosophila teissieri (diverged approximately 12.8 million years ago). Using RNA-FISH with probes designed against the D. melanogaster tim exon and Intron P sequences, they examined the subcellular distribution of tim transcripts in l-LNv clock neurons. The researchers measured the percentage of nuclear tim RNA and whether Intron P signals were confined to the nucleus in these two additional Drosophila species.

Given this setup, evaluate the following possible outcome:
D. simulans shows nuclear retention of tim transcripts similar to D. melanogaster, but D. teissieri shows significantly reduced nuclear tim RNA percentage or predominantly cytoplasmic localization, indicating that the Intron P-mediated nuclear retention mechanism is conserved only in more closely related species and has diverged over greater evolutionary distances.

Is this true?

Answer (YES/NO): NO